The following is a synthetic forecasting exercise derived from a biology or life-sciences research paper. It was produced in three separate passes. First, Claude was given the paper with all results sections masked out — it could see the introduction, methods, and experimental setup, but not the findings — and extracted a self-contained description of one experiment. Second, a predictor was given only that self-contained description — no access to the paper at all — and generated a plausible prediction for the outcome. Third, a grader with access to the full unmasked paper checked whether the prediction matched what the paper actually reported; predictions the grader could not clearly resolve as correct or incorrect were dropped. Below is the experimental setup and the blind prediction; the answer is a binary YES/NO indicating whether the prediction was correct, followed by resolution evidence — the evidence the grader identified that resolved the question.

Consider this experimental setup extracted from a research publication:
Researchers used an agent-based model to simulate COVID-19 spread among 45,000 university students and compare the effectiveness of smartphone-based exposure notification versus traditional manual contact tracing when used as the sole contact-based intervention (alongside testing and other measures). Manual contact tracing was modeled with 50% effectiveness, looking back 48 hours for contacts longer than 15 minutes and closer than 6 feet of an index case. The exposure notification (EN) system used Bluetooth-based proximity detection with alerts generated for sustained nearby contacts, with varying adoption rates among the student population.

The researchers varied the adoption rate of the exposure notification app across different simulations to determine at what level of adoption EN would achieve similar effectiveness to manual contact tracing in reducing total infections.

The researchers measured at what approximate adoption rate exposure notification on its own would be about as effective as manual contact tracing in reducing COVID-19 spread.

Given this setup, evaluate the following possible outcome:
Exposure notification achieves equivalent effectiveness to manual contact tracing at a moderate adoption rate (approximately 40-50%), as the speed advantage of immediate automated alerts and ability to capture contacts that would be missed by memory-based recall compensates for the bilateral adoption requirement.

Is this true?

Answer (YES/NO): NO